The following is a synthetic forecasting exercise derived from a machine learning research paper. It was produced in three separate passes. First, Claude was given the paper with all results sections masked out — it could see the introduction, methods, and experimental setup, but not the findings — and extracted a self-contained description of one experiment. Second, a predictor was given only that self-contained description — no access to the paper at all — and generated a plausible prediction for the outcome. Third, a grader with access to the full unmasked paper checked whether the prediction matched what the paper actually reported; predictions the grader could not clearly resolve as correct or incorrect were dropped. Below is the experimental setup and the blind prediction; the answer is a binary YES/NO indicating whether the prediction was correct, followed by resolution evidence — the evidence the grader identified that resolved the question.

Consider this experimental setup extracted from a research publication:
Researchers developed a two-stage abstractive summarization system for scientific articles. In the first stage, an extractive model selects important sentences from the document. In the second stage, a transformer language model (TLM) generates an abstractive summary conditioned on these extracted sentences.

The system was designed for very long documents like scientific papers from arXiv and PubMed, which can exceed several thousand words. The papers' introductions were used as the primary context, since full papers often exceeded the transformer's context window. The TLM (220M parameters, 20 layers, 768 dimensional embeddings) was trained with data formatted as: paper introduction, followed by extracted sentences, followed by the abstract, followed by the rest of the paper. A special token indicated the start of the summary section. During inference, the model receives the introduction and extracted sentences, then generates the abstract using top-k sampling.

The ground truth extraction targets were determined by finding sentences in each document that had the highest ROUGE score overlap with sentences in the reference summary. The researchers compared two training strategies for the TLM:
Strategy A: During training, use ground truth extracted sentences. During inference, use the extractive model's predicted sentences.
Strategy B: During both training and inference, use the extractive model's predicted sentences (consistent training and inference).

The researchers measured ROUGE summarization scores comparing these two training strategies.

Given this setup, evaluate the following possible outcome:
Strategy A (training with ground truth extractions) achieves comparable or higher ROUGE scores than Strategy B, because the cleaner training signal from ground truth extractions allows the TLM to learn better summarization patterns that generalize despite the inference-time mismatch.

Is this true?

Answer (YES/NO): YES